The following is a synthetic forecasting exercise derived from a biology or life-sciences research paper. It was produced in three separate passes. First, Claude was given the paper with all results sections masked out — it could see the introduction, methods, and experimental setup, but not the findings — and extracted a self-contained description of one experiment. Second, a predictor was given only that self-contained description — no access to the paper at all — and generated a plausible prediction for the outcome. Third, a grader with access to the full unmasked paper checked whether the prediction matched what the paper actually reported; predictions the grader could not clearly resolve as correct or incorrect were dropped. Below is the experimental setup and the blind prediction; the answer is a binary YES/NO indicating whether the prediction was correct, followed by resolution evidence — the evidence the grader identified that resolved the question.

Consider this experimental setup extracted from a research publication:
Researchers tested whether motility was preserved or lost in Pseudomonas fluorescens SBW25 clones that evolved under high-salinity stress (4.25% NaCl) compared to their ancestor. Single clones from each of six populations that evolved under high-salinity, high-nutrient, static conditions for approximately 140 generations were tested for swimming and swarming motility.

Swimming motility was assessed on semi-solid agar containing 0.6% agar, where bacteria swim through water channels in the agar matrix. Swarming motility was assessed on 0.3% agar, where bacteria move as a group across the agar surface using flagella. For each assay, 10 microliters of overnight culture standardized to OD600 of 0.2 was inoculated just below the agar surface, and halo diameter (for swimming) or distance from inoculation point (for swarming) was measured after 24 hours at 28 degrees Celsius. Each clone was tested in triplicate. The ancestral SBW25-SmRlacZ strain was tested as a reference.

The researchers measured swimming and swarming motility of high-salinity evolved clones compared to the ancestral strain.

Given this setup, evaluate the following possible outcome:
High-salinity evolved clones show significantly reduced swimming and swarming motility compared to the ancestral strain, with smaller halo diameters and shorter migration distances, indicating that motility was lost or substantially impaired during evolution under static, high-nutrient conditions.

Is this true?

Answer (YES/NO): NO